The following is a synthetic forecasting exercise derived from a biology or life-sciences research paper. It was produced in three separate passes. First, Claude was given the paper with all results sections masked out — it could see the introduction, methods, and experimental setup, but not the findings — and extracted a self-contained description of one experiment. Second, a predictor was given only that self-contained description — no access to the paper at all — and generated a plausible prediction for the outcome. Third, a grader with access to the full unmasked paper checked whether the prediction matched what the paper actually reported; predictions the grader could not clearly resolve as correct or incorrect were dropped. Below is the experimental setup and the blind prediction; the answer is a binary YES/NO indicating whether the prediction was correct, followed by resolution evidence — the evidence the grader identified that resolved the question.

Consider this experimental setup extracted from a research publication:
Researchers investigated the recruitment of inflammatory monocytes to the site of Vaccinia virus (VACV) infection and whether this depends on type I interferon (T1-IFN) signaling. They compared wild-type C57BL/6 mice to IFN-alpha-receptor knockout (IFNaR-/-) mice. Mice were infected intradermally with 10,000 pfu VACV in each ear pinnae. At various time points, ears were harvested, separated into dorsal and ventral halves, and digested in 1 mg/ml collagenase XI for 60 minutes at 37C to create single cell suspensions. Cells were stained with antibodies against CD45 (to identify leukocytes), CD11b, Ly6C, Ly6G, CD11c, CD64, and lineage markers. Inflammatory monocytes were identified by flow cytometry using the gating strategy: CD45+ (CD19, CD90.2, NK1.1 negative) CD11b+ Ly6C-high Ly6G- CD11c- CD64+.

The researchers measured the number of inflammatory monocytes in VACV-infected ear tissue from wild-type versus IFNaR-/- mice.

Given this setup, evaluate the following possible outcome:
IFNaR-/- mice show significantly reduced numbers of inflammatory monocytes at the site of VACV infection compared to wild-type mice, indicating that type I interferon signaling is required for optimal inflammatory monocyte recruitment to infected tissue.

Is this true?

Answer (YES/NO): YES